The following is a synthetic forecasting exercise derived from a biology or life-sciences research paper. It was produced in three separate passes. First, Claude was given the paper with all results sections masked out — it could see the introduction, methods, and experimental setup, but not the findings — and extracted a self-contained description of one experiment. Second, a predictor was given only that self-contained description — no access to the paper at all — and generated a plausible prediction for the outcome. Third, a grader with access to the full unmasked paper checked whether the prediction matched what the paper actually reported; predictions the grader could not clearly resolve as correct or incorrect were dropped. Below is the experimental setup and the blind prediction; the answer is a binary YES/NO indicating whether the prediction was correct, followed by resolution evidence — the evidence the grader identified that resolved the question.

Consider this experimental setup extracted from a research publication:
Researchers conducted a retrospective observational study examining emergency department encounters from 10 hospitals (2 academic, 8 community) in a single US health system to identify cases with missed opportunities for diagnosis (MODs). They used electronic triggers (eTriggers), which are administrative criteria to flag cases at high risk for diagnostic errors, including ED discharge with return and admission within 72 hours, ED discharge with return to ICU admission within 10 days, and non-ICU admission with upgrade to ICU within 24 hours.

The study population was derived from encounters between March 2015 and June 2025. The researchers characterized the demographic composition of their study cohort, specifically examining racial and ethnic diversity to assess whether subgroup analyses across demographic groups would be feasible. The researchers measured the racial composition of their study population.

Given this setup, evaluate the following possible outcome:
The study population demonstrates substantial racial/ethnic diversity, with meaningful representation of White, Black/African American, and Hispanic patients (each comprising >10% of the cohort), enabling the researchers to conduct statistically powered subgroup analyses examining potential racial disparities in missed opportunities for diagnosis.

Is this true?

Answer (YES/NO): NO